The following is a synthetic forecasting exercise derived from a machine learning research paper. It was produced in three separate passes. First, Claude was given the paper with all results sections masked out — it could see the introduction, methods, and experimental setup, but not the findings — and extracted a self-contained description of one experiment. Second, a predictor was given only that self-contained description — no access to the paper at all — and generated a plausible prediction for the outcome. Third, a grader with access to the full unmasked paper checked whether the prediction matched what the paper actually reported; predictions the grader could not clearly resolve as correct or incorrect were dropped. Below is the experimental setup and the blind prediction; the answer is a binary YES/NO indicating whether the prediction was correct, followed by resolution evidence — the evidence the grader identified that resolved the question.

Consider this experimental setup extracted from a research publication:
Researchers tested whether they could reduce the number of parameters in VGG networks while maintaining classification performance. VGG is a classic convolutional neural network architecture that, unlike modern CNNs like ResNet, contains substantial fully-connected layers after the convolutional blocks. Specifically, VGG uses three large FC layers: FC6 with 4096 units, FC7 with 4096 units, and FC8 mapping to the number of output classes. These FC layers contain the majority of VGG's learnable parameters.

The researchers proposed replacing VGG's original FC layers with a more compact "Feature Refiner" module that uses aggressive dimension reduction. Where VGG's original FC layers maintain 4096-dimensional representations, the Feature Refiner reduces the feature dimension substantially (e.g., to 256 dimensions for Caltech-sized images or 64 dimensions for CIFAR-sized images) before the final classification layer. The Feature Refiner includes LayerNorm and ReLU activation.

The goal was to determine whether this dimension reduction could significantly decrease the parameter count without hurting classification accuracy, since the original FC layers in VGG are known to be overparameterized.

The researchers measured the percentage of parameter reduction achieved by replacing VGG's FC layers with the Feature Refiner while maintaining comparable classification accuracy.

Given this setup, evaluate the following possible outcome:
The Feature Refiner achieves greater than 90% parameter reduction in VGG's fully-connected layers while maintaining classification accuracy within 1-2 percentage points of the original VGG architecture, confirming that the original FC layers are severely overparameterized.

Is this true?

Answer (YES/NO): NO